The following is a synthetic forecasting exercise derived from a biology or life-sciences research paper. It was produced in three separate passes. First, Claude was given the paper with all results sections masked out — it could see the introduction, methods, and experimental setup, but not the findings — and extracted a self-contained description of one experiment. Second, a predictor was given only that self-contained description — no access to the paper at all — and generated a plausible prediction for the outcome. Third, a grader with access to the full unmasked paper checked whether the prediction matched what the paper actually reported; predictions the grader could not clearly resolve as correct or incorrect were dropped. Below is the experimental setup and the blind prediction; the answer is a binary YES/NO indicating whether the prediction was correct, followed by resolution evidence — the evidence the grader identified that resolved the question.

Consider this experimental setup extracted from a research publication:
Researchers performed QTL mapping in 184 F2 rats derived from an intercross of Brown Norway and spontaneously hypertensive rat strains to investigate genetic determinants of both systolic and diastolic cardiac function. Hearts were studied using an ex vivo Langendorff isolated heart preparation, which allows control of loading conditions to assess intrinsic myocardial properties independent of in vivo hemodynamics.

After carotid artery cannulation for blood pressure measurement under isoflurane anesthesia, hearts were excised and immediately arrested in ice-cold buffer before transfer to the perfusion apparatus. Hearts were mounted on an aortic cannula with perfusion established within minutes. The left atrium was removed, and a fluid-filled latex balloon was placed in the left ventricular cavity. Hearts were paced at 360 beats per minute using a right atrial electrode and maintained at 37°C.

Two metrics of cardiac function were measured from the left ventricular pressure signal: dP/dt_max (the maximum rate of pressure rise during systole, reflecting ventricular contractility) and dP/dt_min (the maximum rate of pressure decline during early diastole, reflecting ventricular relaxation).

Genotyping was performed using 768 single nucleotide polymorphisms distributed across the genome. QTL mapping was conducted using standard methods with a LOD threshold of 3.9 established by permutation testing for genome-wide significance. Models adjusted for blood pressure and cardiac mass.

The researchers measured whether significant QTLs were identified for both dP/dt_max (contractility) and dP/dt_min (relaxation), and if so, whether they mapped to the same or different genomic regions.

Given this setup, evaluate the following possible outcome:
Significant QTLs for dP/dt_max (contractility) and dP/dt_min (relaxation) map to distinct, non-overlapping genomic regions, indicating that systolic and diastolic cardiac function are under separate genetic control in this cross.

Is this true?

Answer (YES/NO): NO